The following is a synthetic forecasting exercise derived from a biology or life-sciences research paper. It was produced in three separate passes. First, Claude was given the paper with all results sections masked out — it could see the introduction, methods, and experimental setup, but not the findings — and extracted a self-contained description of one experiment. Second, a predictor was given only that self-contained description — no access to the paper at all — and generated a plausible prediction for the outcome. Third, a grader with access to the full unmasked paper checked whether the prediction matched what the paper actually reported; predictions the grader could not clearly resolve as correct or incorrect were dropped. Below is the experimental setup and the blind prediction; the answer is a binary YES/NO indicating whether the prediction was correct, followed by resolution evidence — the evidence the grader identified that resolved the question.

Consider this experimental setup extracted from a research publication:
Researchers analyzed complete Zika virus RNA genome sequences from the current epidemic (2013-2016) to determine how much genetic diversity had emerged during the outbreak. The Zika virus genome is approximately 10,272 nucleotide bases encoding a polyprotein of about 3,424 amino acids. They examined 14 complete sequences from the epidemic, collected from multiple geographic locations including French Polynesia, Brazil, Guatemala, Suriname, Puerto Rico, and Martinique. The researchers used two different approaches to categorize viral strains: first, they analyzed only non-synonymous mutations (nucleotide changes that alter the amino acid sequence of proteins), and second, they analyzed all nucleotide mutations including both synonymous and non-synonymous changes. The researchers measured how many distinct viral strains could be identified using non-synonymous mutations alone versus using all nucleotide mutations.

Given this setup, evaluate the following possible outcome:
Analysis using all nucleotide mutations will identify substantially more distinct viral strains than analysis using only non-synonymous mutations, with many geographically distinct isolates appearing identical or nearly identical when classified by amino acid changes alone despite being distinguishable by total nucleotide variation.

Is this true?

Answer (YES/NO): YES